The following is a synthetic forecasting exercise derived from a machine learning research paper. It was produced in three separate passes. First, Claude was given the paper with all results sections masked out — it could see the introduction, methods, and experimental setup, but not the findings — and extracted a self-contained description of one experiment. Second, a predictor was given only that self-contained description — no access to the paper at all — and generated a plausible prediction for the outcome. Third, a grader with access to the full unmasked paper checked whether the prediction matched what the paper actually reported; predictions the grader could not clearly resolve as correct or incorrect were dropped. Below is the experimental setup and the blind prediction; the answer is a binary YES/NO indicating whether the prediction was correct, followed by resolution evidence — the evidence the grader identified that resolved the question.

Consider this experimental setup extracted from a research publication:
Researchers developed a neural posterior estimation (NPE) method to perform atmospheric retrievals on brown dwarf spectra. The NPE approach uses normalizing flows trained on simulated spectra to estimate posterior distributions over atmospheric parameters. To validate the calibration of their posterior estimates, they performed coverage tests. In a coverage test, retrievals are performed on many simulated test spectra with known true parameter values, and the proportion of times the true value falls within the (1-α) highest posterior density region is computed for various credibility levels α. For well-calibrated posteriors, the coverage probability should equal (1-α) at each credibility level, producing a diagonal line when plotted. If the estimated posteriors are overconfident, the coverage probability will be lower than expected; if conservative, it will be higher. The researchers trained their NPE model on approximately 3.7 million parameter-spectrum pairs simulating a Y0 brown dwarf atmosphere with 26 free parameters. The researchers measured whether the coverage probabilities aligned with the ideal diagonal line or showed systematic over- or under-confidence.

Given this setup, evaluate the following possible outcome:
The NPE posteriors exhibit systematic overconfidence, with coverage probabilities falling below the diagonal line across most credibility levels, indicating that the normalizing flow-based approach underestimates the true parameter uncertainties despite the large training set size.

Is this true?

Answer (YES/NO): NO